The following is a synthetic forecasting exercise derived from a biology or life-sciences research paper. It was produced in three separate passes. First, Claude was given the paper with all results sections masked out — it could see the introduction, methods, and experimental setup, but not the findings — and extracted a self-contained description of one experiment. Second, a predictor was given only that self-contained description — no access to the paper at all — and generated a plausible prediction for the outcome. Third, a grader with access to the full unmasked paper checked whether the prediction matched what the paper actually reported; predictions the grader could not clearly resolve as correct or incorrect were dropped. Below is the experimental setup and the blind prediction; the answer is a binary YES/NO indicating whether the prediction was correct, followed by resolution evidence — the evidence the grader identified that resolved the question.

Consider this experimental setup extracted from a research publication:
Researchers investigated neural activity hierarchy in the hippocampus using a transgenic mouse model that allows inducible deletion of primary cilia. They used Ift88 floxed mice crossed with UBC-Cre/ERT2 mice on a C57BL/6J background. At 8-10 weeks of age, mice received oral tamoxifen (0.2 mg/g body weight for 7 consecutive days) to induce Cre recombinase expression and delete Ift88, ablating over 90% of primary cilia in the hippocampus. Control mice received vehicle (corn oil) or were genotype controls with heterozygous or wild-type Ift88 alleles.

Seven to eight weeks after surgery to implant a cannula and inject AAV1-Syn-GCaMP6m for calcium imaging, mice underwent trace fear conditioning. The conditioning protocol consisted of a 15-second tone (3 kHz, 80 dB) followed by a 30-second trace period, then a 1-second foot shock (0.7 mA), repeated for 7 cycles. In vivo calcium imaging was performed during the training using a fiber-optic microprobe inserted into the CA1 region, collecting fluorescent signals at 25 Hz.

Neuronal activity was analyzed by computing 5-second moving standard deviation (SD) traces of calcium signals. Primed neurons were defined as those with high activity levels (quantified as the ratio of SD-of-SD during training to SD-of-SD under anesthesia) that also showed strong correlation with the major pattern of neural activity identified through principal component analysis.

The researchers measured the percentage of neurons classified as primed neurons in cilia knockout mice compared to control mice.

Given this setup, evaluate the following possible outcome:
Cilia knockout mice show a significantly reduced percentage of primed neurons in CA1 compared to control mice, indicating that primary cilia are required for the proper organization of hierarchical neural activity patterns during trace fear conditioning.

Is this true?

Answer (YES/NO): YES